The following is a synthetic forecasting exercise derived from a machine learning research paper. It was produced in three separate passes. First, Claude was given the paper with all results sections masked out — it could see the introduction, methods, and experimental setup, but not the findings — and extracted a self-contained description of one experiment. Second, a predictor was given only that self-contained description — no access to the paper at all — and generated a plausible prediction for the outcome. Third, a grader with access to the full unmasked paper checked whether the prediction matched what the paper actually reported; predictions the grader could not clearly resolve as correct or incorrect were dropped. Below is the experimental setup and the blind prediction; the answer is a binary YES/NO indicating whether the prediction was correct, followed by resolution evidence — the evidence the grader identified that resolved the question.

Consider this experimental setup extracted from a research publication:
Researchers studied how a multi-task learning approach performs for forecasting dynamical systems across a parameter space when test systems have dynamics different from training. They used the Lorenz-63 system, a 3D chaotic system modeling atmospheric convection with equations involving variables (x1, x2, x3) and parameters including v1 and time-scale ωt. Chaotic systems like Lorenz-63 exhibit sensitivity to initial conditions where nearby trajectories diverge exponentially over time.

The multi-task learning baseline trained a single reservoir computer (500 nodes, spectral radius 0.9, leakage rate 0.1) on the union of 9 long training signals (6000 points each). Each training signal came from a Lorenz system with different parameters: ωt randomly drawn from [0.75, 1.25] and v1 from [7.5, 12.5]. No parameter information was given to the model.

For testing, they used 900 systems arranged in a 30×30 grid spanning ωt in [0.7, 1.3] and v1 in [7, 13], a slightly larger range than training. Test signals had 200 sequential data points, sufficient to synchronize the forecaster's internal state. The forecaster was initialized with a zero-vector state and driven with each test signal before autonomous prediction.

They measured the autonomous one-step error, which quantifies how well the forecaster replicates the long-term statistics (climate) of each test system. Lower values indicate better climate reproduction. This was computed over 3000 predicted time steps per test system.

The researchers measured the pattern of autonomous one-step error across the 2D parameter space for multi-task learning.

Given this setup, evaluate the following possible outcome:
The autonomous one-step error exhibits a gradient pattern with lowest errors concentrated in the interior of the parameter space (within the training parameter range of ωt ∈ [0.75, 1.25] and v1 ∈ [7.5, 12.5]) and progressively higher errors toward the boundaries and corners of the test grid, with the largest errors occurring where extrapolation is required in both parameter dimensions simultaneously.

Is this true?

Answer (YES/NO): NO